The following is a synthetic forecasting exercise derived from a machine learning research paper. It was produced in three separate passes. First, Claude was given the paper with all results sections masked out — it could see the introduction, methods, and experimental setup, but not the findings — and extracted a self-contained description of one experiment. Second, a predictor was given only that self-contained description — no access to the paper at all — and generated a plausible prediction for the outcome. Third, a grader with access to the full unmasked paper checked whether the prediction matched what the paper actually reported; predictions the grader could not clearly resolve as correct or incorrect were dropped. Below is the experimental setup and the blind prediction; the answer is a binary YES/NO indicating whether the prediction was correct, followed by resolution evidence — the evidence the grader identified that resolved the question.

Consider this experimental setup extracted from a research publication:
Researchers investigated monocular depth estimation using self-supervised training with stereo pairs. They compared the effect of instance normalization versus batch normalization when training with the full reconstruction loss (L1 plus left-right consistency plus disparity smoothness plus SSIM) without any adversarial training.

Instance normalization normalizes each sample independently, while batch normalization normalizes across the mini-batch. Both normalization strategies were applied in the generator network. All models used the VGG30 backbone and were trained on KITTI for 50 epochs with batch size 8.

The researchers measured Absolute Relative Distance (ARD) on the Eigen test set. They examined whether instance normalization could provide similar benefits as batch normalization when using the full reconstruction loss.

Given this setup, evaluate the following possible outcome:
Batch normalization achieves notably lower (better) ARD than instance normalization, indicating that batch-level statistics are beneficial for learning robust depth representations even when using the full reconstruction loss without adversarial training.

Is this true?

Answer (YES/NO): YES